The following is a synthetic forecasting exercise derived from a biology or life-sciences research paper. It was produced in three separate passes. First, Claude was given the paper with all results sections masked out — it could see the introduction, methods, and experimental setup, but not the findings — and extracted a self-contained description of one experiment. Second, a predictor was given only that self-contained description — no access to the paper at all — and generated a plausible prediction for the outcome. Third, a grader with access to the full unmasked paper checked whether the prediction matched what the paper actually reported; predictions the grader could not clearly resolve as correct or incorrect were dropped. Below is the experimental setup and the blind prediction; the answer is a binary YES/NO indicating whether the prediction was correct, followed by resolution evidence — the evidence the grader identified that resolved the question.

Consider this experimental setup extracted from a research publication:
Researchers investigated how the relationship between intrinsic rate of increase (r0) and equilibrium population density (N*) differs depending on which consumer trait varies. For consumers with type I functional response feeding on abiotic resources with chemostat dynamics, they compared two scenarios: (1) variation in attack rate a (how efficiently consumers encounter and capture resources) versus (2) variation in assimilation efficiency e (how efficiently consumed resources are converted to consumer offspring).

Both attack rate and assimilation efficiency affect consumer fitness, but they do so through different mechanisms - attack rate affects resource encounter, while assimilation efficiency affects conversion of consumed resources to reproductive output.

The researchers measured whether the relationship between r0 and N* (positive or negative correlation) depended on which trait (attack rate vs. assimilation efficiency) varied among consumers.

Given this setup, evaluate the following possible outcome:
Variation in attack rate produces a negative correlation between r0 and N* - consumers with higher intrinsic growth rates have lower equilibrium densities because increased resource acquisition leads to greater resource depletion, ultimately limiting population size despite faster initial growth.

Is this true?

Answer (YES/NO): NO